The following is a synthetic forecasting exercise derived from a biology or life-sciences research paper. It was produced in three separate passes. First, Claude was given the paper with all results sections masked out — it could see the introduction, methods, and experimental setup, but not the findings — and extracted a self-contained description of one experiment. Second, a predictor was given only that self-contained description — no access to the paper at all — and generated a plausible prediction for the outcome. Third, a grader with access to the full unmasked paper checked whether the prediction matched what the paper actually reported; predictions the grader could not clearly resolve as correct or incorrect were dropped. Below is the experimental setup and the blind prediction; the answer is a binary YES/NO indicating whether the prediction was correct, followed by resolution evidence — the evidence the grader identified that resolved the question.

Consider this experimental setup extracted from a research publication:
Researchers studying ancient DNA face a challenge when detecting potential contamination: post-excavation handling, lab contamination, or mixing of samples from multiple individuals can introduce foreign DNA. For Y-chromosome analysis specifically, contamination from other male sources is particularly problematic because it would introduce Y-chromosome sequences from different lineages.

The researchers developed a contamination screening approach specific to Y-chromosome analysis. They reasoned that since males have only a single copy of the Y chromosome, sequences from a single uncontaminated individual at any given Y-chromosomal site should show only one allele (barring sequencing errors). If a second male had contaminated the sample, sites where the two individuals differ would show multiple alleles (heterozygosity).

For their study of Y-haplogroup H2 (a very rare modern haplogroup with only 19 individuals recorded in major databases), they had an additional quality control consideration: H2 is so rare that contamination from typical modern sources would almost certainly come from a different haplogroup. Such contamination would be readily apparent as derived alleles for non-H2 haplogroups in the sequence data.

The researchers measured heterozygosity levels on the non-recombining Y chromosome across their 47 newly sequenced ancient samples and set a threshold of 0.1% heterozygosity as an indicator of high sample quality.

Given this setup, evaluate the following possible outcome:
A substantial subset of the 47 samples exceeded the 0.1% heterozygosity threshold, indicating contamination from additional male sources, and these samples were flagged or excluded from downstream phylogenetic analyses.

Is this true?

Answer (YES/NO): NO